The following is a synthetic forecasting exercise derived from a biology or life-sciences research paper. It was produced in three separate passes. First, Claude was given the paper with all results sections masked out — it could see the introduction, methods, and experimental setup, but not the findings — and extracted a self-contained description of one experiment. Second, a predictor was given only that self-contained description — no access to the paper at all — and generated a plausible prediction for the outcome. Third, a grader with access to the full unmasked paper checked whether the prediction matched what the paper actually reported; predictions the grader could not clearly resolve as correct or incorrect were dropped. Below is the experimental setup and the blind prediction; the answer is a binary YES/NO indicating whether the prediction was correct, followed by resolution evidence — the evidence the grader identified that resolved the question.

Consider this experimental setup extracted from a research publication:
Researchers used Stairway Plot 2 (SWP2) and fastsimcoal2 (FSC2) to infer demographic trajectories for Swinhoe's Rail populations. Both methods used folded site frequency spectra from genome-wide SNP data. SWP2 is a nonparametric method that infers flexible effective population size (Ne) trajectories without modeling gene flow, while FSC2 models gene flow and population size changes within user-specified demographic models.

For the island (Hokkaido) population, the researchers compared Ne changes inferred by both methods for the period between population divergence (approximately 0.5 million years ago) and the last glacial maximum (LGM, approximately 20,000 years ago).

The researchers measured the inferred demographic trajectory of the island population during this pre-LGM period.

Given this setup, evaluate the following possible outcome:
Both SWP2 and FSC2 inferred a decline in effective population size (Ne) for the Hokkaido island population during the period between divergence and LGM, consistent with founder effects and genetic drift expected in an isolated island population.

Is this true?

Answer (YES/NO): NO